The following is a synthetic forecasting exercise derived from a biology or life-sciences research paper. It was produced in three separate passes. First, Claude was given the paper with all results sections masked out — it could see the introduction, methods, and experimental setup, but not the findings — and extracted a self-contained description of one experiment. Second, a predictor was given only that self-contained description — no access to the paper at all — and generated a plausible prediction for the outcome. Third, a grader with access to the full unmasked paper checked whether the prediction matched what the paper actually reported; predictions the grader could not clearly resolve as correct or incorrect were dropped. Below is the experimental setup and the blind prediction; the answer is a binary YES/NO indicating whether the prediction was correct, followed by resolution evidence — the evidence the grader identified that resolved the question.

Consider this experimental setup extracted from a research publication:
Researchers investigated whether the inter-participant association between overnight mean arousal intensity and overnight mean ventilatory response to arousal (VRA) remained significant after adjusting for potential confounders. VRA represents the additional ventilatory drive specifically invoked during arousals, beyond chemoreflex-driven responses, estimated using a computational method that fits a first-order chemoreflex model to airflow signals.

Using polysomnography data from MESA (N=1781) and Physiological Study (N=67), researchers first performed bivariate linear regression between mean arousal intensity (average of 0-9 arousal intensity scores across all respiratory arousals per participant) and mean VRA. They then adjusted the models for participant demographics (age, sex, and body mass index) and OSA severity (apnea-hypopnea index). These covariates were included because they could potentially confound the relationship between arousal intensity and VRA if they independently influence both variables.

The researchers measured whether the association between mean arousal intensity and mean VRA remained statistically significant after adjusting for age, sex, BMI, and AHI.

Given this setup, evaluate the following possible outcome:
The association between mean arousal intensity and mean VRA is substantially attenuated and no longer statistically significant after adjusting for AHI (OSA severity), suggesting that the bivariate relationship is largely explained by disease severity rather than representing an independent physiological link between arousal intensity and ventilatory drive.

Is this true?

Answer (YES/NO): NO